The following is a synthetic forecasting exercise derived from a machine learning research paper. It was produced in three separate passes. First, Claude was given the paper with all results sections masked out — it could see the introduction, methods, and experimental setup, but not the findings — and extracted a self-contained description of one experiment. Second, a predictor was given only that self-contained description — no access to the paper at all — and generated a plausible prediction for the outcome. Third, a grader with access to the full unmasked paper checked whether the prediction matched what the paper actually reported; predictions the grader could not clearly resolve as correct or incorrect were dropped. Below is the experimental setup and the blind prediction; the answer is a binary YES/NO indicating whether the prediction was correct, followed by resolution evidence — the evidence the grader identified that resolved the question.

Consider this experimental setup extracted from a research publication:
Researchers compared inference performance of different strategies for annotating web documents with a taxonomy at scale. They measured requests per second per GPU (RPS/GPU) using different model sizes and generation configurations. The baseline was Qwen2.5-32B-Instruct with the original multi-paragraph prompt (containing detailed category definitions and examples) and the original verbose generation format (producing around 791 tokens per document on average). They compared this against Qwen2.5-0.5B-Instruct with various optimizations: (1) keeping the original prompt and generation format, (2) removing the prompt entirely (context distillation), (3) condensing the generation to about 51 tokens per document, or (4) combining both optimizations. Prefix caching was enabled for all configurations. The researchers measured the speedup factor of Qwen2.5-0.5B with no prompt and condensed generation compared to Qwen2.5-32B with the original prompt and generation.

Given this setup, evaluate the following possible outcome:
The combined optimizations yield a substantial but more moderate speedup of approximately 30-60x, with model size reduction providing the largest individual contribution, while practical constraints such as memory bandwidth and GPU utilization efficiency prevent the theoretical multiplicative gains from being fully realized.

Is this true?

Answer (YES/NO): NO